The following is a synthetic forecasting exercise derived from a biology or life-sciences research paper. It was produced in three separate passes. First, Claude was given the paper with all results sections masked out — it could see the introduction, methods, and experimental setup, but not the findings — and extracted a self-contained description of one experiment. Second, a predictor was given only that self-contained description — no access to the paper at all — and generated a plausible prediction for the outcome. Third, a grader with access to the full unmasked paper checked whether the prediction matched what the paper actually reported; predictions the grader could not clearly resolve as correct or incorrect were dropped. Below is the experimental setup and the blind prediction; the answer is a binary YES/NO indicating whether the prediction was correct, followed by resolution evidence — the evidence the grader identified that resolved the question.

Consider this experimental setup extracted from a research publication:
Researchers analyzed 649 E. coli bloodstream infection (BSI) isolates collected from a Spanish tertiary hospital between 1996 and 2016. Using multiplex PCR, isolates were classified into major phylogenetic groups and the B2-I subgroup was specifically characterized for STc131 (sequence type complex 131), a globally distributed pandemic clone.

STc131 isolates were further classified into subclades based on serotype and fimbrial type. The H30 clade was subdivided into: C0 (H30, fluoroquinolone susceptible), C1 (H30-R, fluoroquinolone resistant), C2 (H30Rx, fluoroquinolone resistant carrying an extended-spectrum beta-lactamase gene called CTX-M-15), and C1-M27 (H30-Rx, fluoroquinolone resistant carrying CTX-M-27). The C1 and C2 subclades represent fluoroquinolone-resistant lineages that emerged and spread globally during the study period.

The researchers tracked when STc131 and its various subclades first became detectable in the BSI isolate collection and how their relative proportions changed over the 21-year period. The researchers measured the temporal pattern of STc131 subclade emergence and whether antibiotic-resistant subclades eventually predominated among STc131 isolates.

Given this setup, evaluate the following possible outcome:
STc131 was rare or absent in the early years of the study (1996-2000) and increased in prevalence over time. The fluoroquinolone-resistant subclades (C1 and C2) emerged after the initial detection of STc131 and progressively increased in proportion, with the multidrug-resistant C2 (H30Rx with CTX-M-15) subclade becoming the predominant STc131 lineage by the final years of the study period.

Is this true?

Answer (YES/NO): NO